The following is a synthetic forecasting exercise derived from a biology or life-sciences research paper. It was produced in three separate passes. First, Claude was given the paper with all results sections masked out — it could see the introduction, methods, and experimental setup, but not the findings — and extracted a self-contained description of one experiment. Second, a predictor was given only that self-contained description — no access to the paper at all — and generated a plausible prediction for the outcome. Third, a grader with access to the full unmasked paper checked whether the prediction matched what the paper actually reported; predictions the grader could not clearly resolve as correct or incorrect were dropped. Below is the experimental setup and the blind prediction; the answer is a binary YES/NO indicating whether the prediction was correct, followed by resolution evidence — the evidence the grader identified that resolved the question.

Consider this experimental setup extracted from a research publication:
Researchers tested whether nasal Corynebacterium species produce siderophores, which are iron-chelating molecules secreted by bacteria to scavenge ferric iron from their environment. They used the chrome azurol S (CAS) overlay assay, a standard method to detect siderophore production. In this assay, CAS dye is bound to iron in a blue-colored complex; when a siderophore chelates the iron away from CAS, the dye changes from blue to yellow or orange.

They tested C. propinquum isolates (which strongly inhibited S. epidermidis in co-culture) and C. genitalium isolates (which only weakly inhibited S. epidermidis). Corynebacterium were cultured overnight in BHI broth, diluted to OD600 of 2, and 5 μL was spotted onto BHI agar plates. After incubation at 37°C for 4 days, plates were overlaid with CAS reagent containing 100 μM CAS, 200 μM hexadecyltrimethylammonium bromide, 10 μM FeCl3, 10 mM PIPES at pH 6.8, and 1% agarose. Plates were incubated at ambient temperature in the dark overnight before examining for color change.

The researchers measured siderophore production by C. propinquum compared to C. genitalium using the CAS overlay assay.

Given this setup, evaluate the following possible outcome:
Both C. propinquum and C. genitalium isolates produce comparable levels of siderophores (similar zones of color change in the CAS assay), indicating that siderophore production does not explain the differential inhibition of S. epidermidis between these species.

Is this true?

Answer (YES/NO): NO